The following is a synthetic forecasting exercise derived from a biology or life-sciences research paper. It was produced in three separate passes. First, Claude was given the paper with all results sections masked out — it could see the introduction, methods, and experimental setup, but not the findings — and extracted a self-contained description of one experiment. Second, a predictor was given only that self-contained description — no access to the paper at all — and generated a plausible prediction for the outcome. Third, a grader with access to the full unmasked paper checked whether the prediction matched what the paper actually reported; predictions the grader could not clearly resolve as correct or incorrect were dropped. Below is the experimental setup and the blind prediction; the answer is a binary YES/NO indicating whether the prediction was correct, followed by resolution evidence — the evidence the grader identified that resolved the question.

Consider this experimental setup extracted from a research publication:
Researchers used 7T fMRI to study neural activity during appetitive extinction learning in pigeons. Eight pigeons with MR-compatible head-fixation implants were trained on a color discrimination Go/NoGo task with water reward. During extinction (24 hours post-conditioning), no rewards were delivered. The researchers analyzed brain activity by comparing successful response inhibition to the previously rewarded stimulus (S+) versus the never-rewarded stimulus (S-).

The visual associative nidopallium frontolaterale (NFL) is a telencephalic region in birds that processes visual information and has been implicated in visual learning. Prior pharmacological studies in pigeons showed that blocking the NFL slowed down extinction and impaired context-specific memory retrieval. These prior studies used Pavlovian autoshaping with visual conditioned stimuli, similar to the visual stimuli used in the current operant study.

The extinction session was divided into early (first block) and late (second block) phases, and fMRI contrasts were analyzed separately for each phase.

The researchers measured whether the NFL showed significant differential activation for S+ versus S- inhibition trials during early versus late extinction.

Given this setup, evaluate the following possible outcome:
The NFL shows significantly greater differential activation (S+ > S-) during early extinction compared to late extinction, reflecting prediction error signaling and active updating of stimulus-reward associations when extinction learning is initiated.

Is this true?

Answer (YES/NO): YES